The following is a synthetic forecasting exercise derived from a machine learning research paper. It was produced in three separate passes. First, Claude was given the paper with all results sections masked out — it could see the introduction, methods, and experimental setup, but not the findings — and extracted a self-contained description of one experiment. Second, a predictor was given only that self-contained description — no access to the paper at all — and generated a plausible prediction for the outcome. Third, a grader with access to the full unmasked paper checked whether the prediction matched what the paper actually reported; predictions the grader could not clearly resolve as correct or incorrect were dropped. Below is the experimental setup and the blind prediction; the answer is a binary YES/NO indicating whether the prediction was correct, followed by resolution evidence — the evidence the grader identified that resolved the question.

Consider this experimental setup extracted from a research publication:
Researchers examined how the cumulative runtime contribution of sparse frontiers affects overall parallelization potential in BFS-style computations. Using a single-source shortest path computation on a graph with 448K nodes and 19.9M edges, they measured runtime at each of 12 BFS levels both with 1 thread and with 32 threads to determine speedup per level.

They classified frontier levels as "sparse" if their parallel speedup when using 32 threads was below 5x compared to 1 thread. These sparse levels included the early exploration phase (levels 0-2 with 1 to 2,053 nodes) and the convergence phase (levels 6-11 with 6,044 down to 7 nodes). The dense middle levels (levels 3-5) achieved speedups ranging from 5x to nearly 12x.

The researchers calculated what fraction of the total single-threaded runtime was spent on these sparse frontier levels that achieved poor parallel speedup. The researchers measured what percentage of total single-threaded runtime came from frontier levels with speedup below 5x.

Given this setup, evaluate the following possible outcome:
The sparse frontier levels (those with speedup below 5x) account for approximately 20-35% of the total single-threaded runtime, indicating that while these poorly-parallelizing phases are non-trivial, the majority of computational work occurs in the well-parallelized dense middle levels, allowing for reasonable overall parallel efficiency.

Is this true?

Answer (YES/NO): NO